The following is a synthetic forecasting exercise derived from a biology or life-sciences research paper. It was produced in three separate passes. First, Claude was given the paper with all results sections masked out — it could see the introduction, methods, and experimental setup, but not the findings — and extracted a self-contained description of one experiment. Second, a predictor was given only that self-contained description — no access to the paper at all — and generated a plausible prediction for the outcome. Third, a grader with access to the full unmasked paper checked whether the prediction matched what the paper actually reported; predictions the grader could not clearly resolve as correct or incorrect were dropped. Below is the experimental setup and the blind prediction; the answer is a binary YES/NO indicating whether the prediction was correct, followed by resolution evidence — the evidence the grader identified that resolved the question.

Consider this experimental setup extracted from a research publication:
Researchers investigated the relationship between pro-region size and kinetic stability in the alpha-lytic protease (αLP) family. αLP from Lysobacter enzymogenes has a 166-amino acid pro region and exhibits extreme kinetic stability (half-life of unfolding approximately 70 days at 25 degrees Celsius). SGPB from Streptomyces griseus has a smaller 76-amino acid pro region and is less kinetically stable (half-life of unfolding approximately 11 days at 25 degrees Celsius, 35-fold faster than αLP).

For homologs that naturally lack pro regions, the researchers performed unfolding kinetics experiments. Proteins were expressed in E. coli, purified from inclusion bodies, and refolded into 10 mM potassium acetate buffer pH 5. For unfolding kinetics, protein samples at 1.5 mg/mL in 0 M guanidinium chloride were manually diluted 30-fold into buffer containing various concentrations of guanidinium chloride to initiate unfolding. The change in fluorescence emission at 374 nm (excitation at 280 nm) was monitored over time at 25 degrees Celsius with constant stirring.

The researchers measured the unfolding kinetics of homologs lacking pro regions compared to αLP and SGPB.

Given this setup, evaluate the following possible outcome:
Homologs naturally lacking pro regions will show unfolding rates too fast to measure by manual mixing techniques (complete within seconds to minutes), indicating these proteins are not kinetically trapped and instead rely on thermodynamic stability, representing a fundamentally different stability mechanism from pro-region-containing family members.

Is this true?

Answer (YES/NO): NO